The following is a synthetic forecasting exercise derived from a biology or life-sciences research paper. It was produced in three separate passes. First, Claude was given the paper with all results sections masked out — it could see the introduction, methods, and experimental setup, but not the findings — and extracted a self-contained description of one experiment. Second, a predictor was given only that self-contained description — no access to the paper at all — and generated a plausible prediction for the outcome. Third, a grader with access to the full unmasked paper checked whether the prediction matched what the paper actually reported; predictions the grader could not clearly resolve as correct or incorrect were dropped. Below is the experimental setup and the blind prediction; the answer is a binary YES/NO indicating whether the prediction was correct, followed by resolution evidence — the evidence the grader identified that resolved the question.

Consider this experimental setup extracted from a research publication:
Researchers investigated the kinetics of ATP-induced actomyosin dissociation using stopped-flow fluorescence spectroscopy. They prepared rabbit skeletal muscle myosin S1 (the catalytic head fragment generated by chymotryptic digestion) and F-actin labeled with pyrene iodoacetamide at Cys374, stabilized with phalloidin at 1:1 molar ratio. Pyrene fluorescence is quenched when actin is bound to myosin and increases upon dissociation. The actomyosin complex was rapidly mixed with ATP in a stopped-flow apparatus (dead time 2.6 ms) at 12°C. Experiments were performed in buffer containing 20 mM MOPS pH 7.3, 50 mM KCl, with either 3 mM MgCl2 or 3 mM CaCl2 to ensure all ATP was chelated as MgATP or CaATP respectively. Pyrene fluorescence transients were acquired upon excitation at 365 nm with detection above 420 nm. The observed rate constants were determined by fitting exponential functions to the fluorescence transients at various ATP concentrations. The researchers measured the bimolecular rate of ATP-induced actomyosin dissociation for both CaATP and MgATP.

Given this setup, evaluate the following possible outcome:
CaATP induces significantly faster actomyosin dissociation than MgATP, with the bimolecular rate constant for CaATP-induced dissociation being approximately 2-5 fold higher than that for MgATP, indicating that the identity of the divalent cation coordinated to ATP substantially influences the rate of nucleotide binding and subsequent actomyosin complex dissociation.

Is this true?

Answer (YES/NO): NO